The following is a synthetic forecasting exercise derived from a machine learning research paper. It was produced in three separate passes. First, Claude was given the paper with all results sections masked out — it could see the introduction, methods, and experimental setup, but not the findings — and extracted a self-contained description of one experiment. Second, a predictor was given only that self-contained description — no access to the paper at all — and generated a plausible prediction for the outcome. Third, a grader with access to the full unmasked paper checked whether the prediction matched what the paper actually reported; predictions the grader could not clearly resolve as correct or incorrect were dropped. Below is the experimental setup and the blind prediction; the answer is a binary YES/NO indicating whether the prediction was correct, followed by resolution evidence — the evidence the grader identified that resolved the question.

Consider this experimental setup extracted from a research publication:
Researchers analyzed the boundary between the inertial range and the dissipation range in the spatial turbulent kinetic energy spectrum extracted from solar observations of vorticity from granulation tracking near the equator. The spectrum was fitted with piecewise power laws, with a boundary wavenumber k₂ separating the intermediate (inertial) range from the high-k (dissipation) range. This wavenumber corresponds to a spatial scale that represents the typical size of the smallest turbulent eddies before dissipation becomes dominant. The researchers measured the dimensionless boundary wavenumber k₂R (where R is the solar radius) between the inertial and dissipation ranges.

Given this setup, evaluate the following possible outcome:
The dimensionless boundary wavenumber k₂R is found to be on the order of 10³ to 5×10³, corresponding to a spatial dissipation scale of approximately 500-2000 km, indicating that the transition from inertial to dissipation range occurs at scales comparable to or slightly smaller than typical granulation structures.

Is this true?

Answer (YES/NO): NO